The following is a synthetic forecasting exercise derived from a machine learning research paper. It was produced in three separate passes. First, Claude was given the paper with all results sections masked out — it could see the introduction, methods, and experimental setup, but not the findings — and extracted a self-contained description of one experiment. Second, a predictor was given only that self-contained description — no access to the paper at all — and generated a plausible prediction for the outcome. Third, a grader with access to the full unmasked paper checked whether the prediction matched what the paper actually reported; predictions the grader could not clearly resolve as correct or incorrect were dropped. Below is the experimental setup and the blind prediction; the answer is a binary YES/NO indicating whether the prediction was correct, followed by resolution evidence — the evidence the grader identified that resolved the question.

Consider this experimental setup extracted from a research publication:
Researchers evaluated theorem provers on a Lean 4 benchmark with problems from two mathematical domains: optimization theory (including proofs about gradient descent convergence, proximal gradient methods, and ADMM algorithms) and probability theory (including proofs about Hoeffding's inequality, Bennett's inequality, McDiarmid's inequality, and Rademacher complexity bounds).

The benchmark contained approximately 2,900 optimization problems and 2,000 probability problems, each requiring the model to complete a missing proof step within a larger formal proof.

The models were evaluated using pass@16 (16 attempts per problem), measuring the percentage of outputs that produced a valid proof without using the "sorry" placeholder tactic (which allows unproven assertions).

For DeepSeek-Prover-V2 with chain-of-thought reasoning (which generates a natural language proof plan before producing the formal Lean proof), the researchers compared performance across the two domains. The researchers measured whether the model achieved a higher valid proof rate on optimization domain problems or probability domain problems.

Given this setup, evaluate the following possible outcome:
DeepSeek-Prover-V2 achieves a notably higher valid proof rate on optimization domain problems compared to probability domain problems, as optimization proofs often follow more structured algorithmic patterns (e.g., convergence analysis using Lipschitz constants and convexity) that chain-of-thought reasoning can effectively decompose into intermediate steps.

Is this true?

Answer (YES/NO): NO